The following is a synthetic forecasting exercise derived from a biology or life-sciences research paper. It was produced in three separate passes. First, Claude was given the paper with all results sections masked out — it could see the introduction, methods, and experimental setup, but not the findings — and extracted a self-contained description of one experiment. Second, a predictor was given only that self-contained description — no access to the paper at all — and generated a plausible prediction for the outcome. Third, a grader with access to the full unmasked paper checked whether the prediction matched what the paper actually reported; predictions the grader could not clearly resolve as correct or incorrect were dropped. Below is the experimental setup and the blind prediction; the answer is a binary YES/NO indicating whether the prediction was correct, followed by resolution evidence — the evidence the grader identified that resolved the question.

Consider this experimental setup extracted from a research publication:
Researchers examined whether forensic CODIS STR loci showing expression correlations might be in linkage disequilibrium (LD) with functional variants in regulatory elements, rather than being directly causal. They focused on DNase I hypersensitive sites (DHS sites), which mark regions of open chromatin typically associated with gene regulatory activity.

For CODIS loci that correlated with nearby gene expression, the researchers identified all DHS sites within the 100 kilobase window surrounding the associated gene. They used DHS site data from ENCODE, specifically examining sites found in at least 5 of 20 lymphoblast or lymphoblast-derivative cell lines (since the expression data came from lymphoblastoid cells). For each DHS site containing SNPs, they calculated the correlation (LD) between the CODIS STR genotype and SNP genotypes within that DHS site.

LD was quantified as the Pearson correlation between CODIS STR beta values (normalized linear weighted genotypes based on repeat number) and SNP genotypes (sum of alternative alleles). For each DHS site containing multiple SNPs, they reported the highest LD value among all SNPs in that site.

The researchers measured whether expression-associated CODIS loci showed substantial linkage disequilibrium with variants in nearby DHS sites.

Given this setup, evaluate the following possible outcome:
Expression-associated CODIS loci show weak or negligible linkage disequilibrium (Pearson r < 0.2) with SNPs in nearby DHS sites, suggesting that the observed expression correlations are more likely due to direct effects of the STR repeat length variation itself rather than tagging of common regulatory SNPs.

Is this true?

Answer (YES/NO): NO